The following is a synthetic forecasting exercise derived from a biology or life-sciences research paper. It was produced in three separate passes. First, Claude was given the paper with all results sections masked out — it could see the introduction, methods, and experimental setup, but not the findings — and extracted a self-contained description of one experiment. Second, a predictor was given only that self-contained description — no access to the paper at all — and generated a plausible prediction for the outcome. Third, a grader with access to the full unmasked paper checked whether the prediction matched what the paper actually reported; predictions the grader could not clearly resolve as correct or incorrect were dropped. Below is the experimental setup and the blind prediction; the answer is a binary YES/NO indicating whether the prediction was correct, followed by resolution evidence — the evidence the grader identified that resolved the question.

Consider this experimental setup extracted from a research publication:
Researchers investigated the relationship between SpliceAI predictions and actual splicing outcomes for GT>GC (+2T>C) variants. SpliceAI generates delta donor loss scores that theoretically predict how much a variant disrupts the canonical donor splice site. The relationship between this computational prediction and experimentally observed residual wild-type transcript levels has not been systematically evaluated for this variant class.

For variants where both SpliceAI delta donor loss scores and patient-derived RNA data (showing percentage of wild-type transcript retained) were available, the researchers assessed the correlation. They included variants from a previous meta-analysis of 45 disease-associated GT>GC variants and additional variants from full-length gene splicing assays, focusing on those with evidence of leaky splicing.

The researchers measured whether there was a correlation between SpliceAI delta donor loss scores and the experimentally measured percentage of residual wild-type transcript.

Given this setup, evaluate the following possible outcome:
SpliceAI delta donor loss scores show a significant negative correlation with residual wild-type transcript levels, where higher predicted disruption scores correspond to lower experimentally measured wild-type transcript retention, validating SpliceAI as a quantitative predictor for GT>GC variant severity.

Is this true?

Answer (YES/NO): NO